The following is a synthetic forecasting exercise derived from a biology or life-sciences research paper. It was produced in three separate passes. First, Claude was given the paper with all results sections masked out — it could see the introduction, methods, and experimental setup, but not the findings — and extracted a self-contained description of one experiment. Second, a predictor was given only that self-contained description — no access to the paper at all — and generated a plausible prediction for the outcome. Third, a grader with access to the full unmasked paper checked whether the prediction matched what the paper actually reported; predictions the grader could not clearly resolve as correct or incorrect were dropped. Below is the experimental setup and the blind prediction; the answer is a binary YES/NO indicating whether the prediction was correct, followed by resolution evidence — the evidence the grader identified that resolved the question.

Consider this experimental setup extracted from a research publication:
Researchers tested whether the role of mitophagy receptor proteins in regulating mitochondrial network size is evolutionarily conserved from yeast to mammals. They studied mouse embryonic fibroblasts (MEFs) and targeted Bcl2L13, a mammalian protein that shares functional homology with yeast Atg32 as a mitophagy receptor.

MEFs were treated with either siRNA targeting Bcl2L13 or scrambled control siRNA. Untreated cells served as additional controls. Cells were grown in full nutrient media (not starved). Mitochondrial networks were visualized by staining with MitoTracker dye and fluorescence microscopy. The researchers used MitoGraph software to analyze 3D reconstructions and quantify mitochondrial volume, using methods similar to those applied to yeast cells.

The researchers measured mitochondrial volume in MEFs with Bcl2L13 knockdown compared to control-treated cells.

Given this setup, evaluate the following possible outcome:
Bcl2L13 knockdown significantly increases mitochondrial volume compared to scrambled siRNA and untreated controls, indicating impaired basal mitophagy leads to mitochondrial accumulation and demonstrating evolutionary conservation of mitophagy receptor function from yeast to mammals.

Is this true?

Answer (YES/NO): YES